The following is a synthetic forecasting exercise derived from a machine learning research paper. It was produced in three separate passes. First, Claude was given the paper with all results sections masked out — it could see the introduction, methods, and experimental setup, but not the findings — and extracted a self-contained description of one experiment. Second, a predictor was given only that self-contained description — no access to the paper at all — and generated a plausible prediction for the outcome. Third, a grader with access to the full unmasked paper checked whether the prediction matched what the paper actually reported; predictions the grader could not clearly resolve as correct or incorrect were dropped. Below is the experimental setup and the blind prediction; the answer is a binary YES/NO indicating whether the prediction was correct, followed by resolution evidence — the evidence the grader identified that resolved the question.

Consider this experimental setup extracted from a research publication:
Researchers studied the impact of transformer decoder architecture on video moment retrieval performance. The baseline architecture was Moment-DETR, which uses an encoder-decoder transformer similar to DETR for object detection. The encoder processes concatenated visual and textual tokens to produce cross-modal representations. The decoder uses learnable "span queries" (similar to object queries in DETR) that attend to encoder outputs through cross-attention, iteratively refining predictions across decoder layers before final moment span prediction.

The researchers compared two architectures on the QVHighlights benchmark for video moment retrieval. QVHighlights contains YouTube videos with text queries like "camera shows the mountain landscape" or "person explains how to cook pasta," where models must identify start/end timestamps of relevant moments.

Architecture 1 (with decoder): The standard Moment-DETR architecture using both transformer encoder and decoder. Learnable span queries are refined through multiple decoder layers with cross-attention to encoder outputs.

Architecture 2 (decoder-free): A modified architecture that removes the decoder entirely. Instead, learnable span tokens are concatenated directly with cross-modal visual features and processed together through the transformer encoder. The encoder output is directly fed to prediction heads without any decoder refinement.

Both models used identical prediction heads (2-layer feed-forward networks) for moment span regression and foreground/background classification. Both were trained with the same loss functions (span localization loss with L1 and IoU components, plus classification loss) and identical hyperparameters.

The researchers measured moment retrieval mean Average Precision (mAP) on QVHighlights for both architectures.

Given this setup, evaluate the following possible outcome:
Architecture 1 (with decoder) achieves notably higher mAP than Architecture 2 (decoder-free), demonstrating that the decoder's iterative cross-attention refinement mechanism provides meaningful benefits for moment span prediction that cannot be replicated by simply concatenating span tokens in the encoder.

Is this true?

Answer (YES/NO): NO